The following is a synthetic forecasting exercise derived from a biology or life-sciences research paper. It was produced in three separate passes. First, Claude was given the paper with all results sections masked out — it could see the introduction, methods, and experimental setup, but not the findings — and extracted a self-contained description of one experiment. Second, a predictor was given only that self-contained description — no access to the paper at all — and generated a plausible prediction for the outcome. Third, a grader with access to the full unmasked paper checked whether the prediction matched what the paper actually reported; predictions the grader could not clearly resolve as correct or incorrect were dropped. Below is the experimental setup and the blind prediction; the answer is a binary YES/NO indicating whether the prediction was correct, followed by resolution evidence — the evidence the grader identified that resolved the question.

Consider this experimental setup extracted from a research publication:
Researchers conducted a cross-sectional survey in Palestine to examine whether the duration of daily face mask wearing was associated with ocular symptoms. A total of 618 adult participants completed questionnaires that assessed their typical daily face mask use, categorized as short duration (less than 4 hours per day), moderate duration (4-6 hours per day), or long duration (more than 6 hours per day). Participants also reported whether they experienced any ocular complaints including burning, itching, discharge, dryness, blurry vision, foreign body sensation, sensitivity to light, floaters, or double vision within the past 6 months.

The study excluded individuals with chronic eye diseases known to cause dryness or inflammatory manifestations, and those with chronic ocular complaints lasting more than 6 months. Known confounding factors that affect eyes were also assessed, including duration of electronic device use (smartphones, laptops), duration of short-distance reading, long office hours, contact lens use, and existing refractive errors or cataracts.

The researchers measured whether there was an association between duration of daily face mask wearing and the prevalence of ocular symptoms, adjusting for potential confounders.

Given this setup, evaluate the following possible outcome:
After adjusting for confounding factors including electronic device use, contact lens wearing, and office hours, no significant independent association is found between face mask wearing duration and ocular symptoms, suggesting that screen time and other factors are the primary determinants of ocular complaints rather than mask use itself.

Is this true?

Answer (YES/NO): NO